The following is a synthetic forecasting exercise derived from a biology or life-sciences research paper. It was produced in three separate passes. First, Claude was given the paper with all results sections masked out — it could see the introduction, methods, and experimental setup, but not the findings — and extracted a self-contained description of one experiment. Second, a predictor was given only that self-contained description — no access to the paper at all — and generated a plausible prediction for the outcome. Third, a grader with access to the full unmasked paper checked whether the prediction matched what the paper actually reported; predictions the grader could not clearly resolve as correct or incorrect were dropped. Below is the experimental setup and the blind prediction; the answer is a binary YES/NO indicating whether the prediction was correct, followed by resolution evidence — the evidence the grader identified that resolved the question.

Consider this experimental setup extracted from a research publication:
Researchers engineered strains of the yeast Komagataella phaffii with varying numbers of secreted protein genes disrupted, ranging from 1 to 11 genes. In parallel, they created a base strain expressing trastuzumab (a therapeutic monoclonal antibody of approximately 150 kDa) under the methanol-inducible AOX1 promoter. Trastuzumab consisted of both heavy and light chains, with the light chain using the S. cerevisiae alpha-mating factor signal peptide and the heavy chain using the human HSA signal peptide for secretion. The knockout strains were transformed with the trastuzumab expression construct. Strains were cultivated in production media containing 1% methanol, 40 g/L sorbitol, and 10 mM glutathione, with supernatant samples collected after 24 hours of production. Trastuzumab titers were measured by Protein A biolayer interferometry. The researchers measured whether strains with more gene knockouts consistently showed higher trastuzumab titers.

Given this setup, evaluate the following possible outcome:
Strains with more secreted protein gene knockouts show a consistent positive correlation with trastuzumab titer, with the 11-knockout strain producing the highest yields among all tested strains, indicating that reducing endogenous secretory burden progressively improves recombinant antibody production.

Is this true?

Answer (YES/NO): NO